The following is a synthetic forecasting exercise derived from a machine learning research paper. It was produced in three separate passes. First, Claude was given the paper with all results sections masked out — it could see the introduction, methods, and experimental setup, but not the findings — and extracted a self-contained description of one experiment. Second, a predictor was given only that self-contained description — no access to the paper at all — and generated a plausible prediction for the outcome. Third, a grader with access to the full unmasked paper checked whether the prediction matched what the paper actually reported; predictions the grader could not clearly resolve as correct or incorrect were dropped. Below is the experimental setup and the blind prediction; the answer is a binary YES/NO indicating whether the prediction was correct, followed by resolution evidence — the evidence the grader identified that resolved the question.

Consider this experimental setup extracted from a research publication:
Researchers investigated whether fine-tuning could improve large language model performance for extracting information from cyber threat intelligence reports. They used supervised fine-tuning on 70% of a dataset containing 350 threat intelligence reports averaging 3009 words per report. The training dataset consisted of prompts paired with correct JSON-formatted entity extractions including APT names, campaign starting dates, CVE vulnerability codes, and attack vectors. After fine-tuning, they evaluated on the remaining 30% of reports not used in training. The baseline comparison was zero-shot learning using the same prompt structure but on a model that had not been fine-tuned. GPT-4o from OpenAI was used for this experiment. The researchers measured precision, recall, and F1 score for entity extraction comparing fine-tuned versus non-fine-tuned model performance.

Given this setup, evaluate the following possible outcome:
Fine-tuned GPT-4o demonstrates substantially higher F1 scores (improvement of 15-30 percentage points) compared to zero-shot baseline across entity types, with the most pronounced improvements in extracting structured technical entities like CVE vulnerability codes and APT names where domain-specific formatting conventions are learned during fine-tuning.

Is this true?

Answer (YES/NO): NO